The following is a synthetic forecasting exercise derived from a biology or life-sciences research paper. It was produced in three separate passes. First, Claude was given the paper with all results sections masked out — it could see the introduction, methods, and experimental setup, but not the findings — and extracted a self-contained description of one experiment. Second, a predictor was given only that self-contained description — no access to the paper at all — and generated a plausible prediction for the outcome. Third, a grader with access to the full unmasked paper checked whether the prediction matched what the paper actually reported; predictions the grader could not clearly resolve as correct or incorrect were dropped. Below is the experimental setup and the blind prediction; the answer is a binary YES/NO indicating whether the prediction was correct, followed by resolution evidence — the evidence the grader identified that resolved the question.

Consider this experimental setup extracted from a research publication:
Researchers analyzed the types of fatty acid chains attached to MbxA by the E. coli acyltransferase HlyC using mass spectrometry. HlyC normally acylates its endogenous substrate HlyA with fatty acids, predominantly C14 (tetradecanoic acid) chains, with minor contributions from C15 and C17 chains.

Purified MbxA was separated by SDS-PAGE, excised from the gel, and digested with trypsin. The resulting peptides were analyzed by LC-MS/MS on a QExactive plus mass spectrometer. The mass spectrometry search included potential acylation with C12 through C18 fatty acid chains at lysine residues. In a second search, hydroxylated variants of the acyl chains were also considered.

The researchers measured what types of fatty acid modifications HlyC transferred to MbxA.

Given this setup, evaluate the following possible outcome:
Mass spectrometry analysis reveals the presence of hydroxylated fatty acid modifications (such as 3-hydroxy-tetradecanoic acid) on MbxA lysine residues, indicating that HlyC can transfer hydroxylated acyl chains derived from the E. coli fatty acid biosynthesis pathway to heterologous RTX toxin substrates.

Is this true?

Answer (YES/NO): YES